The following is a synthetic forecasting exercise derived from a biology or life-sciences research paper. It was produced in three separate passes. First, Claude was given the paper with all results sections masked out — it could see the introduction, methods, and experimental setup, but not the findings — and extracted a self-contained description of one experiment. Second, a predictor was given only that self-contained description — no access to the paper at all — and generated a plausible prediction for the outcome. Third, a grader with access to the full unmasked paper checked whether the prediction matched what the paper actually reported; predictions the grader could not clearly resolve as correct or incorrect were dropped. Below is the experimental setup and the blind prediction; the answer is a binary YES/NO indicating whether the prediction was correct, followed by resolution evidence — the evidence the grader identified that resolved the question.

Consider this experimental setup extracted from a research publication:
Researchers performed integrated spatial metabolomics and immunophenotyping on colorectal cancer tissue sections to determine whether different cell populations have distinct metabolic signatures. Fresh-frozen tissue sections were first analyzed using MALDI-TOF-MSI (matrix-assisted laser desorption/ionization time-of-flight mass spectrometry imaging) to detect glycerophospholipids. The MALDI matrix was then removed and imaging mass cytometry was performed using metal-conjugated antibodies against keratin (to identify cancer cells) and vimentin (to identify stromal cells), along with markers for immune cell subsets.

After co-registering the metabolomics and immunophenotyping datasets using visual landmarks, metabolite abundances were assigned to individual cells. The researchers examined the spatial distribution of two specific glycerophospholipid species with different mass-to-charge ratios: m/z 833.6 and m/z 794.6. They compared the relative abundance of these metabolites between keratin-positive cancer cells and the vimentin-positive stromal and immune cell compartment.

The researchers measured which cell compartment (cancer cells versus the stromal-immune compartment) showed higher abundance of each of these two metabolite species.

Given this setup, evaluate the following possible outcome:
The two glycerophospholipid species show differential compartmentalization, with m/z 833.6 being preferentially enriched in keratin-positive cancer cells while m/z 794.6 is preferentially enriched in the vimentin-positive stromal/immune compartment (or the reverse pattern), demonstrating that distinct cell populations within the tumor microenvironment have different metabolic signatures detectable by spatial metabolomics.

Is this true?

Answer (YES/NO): YES